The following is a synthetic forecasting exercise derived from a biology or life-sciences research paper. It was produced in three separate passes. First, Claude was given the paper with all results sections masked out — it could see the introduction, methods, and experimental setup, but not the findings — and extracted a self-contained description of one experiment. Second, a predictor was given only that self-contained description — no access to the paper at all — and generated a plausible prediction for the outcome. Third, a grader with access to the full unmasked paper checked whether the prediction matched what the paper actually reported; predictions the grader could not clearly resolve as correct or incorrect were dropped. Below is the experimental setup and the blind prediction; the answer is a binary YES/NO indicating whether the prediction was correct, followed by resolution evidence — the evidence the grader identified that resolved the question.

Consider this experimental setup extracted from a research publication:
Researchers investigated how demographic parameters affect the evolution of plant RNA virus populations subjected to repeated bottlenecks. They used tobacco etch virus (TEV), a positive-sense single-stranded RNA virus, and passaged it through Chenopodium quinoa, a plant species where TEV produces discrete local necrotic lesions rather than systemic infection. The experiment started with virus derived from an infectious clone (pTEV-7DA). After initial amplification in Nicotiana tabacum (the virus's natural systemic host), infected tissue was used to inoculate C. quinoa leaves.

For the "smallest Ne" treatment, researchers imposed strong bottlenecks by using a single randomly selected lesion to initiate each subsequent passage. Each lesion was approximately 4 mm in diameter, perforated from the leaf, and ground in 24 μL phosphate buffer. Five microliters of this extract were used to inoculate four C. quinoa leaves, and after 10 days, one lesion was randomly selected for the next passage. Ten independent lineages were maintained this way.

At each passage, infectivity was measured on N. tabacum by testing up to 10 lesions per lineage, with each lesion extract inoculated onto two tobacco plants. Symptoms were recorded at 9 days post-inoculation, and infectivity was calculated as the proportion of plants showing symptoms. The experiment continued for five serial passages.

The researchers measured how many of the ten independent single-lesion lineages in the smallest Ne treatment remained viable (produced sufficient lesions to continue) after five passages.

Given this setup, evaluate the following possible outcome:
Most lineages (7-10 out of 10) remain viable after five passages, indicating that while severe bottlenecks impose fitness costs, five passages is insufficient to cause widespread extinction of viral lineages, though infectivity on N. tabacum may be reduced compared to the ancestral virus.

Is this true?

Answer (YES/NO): NO